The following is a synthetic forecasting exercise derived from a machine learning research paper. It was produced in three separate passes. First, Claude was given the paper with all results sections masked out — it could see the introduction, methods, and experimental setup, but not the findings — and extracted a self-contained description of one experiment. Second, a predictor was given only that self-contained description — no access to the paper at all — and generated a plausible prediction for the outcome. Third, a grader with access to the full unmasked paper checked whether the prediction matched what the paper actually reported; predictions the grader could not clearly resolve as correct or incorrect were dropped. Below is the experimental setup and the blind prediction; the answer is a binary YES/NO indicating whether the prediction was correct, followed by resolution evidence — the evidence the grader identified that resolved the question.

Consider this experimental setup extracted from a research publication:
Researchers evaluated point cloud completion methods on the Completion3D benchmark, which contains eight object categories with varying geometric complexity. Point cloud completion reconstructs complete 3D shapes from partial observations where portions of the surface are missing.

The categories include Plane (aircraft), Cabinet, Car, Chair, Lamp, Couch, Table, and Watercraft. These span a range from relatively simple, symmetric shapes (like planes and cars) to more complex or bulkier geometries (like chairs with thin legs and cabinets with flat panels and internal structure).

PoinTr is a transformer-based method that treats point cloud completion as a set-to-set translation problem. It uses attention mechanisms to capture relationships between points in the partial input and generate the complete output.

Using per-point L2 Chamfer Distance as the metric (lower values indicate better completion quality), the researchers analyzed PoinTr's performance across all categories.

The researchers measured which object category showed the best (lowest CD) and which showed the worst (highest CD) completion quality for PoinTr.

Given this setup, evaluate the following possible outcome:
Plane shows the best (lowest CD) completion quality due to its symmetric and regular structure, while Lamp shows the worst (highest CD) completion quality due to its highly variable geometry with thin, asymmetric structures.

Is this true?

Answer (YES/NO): NO